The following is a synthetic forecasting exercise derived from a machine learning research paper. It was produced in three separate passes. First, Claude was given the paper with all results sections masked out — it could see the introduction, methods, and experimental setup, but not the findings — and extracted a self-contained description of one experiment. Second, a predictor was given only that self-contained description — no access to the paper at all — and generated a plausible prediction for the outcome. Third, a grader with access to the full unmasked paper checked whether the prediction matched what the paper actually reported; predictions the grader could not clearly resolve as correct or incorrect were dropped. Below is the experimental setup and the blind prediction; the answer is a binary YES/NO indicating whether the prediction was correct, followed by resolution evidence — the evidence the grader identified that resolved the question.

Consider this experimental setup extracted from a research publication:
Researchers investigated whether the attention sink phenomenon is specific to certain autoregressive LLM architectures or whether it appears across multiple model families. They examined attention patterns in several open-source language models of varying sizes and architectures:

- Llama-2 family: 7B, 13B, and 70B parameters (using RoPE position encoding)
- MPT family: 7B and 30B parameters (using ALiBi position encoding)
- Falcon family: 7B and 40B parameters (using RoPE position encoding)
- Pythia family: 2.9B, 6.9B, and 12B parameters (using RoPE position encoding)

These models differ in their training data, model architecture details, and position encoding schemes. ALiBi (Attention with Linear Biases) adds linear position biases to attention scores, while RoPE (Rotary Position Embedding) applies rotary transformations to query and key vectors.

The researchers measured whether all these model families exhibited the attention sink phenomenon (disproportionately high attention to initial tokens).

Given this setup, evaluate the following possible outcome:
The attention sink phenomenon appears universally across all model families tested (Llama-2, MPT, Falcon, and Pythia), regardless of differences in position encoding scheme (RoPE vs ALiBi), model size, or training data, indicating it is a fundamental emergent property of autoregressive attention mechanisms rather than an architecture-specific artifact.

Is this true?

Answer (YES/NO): YES